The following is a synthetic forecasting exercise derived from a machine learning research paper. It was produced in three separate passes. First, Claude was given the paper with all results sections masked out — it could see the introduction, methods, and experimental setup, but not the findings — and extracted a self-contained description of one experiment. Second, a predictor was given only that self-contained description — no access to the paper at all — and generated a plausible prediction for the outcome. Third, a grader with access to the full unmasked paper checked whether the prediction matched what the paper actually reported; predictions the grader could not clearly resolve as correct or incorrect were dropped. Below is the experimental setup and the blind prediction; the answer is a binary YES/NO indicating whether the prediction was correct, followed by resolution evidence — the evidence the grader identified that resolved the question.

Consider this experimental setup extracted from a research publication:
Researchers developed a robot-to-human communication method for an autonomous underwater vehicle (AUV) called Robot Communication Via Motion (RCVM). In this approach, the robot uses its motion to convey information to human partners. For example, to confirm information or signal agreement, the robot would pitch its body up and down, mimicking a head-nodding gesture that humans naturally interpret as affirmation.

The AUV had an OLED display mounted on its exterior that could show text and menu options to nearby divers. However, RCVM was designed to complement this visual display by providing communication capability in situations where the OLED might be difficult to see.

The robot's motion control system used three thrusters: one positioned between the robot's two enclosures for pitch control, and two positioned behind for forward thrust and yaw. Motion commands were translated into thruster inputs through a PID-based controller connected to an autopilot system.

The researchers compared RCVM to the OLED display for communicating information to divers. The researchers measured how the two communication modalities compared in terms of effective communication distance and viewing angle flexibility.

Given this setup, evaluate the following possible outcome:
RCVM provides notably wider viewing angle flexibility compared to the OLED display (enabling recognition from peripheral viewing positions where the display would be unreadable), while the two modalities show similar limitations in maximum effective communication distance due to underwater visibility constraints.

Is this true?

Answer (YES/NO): NO